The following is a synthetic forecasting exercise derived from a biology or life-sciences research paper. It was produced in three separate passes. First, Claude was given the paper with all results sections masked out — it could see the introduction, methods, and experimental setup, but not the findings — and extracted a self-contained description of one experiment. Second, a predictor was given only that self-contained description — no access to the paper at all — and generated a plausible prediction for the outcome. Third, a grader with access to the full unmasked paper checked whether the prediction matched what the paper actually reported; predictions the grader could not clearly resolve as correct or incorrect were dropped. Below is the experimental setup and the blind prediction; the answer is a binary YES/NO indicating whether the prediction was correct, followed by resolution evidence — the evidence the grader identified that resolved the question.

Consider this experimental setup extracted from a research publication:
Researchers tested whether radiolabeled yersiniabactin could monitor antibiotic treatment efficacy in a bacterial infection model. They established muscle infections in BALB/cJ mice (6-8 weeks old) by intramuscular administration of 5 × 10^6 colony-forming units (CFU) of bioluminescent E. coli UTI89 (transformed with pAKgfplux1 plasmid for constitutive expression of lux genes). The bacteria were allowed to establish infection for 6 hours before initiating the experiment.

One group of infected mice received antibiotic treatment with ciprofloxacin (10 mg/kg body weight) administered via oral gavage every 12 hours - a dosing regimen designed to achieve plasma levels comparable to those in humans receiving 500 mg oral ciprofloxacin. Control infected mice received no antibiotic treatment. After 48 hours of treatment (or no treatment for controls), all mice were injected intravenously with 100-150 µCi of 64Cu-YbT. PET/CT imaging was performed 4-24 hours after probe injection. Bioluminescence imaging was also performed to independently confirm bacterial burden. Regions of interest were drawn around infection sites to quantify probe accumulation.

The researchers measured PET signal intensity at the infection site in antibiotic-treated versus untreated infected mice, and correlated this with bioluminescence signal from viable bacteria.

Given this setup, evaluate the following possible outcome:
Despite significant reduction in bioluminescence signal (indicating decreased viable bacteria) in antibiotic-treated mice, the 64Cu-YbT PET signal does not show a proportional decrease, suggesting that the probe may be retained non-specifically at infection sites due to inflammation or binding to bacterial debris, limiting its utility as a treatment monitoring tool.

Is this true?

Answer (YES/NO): NO